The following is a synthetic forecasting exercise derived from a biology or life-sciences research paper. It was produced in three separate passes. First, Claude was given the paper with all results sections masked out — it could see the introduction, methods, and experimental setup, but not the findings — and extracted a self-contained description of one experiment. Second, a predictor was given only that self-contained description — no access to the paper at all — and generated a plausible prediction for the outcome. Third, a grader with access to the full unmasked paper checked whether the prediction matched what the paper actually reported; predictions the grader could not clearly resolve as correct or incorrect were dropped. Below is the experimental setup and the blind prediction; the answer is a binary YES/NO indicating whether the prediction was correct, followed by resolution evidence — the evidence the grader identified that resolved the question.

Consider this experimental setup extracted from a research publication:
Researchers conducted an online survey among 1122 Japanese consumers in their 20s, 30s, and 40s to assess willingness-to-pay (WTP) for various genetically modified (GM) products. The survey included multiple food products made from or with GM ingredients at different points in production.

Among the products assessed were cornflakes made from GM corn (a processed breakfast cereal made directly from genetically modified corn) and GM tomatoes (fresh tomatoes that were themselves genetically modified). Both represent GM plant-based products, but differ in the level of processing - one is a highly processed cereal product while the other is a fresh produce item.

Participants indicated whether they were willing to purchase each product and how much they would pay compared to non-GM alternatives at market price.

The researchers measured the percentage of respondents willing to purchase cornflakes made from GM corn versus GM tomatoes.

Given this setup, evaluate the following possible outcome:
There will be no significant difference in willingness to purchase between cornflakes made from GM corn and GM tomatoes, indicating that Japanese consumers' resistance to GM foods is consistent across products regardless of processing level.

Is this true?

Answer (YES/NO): NO